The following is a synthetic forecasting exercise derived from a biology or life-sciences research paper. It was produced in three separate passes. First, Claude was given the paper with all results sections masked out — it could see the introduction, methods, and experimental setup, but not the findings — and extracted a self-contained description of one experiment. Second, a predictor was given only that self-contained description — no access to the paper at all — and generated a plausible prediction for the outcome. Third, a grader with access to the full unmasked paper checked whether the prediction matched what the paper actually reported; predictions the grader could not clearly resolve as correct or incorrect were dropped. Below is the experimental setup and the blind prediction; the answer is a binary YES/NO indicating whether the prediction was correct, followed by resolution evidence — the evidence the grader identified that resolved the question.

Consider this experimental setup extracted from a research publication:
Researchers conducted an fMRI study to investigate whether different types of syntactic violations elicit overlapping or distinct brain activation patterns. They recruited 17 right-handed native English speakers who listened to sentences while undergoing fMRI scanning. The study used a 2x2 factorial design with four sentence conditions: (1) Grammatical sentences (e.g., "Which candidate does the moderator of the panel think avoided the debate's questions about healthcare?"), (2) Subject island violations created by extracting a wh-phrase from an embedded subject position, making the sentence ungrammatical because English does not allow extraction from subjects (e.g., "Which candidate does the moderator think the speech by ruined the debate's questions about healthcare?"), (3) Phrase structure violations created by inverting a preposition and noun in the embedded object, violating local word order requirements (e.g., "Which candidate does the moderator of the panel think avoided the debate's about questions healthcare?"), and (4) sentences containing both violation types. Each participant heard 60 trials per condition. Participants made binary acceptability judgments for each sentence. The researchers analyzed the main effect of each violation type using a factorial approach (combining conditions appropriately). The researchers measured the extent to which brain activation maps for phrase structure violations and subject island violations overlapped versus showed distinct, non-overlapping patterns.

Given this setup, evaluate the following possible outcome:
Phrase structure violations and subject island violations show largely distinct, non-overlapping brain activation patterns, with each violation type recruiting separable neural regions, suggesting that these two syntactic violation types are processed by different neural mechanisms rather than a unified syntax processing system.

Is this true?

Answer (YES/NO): YES